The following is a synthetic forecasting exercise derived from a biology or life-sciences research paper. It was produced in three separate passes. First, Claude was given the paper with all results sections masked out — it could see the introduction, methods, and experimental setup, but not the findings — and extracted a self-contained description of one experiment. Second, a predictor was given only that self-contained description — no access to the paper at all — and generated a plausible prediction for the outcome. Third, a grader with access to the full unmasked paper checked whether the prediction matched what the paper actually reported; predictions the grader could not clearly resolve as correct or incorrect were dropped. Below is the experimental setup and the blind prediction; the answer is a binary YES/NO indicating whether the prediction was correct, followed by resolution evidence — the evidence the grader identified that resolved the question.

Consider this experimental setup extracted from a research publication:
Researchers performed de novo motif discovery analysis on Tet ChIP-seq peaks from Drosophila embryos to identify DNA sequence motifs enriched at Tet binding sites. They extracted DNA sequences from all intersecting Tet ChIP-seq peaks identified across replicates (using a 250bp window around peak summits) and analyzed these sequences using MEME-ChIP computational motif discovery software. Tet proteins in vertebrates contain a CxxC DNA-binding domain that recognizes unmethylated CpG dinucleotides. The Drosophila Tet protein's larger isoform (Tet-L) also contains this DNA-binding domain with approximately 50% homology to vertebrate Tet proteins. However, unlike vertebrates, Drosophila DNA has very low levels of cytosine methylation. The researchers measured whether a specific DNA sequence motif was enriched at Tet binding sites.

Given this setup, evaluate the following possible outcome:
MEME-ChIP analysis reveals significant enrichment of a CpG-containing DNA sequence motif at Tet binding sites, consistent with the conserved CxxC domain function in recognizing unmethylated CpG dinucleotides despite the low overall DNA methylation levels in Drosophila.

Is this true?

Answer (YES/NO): YES